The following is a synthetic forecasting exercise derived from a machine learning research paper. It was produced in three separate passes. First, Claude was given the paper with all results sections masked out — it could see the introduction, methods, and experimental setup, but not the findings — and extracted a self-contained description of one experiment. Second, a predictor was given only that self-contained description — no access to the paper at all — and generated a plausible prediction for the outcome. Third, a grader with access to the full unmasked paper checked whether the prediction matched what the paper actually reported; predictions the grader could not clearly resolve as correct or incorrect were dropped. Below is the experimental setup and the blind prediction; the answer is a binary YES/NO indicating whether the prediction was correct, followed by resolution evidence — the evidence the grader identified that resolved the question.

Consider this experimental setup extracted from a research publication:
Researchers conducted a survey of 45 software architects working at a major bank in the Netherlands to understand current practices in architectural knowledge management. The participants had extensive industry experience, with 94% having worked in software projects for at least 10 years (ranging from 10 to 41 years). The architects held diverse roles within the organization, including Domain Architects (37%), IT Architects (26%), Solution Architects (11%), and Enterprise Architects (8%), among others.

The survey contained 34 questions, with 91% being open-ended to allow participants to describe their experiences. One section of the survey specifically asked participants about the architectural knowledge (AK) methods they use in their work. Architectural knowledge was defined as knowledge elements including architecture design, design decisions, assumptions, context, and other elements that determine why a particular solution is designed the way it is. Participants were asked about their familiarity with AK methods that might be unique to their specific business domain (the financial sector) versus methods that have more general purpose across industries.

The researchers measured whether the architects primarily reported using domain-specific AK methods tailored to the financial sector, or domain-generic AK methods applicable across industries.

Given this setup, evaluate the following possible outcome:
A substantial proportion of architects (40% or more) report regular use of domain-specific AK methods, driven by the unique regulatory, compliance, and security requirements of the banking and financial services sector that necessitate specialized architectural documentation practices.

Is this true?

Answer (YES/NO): NO